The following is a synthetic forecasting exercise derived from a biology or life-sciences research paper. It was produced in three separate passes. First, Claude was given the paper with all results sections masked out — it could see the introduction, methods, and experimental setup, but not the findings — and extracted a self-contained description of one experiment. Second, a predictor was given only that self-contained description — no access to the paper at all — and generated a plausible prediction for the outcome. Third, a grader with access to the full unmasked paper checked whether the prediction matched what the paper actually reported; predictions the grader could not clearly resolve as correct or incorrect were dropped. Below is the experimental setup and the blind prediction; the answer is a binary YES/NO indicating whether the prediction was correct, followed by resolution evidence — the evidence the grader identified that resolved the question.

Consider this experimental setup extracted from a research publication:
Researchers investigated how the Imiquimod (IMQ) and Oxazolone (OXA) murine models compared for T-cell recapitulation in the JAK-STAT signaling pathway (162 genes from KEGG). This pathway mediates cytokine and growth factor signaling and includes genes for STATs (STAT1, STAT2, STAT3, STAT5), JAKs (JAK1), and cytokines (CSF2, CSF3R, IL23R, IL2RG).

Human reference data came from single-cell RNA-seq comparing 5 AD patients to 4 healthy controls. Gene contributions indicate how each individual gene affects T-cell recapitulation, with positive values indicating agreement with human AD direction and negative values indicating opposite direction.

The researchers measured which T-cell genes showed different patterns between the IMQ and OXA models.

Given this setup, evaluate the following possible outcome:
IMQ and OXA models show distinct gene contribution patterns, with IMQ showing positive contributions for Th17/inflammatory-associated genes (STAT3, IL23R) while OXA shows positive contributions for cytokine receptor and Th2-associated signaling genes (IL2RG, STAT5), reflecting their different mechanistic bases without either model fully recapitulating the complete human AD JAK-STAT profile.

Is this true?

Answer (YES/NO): NO